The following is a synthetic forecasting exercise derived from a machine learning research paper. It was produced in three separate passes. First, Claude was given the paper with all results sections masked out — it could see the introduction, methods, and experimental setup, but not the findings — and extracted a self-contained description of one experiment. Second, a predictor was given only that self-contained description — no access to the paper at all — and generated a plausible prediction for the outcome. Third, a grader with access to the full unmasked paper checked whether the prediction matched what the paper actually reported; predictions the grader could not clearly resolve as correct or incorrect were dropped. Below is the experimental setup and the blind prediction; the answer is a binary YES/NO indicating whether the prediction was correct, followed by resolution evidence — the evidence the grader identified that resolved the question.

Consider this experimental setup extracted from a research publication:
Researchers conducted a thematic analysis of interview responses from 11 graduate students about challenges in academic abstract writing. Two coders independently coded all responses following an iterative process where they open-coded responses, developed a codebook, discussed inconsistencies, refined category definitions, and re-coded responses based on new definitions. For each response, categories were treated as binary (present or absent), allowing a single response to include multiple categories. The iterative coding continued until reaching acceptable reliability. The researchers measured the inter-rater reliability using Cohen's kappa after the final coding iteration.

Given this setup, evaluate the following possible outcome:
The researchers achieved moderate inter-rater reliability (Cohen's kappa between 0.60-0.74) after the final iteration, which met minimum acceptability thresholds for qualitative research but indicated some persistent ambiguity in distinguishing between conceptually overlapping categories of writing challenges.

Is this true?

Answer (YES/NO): NO